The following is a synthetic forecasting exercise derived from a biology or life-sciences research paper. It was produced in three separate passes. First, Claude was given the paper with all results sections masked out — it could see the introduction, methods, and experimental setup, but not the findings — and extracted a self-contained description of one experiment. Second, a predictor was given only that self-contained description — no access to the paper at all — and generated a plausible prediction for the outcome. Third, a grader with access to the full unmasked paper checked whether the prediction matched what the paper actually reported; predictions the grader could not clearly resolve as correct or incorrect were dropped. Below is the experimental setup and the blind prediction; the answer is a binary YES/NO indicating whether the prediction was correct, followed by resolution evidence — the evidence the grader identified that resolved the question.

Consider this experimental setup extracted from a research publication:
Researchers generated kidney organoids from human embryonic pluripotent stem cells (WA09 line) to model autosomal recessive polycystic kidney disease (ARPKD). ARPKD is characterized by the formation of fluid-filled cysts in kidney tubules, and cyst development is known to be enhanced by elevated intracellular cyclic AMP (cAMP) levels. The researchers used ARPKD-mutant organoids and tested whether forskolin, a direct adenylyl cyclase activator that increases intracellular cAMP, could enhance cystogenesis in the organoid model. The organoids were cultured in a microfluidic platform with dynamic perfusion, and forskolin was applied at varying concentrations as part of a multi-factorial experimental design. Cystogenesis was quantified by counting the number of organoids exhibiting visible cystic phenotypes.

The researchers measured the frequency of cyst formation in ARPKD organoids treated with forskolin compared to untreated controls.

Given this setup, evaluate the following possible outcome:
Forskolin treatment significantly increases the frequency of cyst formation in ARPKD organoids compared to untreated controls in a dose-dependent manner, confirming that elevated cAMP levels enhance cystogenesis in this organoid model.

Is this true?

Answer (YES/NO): YES